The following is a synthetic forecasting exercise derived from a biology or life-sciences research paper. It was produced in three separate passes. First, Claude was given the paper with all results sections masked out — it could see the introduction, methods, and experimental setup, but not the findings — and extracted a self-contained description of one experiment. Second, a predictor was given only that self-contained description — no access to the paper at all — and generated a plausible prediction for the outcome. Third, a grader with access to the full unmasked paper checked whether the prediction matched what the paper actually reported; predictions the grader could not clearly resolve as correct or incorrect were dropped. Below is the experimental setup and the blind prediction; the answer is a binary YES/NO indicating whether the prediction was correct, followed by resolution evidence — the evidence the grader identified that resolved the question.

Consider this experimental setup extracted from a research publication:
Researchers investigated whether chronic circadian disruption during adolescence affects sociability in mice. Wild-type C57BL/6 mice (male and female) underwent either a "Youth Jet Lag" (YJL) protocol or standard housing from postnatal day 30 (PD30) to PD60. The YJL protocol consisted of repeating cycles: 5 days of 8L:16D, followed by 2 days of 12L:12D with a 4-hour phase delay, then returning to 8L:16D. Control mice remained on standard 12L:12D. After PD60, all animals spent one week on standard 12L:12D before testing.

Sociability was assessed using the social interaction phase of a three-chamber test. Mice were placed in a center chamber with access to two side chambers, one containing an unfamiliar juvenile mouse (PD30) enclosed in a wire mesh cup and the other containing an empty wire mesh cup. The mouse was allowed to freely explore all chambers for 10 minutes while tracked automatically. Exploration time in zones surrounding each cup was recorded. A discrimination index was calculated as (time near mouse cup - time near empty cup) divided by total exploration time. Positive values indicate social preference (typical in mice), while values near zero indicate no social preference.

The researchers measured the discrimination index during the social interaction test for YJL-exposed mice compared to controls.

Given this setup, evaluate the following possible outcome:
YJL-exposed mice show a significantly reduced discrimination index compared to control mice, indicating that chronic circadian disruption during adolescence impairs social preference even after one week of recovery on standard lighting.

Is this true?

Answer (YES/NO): NO